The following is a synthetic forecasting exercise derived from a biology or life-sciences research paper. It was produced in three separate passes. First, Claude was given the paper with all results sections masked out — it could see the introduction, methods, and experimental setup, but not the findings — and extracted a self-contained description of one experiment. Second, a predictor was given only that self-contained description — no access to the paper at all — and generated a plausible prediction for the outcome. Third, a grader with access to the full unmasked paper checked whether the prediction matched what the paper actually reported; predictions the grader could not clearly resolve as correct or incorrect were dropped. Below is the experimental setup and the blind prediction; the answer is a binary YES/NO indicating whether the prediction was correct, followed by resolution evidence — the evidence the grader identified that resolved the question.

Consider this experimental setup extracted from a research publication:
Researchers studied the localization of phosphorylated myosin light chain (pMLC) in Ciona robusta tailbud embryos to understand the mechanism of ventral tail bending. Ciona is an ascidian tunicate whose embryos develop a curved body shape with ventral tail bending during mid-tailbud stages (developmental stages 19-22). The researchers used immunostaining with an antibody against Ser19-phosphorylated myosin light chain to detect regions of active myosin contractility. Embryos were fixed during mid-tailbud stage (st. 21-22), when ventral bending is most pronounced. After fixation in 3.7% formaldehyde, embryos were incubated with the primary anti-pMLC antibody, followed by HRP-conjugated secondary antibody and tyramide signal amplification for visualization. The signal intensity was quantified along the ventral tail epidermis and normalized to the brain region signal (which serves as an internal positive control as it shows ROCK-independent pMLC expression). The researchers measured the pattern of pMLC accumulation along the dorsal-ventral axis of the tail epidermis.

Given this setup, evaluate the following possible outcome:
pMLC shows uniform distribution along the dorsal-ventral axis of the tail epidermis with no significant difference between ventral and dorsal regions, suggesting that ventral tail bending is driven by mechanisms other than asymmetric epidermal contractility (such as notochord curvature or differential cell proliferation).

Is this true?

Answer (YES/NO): NO